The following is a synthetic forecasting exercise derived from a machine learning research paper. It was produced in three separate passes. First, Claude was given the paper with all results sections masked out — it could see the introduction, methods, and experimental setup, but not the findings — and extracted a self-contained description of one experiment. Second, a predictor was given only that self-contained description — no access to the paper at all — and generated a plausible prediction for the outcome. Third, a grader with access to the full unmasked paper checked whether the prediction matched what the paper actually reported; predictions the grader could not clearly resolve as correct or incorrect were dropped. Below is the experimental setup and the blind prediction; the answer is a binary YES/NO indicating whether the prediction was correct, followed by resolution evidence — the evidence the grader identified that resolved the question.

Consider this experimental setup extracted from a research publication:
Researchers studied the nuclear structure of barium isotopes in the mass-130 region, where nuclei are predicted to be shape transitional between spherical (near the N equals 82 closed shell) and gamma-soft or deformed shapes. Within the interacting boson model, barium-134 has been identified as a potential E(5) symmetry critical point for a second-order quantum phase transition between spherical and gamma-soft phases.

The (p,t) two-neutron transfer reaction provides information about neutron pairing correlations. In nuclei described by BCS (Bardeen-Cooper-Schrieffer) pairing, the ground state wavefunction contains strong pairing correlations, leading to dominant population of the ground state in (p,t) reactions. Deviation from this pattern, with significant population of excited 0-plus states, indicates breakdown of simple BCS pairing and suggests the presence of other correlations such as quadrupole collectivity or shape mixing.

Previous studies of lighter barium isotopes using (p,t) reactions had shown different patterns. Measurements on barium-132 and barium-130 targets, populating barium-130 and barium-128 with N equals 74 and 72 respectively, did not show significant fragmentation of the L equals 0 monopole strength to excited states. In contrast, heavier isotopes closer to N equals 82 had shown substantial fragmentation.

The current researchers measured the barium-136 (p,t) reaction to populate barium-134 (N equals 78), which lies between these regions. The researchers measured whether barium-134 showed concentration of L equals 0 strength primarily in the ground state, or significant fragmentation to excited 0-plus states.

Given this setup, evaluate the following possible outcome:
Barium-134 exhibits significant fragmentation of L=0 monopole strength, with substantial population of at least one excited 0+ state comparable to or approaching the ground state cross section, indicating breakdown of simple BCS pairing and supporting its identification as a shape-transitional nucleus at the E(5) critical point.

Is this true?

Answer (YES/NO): NO